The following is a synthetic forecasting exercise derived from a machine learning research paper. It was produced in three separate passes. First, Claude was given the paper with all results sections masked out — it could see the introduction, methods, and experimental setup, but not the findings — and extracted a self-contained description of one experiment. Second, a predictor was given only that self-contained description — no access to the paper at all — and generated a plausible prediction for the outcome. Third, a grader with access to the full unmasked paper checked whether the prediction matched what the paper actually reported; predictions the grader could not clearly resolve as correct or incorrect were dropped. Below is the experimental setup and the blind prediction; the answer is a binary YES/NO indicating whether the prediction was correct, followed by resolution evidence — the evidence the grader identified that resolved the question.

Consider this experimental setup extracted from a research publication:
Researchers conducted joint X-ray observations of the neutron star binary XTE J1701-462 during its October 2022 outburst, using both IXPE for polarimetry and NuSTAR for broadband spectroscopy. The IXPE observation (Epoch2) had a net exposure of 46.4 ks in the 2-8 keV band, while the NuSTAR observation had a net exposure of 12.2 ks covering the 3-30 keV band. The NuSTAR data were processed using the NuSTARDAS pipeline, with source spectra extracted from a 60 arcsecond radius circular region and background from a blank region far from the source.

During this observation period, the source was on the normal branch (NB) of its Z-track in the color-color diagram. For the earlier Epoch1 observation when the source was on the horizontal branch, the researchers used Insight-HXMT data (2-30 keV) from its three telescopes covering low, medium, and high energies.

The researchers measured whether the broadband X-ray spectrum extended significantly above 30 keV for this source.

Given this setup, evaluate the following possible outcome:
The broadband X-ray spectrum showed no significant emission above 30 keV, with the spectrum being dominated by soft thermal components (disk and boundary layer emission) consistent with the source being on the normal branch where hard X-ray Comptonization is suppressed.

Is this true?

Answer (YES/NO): NO